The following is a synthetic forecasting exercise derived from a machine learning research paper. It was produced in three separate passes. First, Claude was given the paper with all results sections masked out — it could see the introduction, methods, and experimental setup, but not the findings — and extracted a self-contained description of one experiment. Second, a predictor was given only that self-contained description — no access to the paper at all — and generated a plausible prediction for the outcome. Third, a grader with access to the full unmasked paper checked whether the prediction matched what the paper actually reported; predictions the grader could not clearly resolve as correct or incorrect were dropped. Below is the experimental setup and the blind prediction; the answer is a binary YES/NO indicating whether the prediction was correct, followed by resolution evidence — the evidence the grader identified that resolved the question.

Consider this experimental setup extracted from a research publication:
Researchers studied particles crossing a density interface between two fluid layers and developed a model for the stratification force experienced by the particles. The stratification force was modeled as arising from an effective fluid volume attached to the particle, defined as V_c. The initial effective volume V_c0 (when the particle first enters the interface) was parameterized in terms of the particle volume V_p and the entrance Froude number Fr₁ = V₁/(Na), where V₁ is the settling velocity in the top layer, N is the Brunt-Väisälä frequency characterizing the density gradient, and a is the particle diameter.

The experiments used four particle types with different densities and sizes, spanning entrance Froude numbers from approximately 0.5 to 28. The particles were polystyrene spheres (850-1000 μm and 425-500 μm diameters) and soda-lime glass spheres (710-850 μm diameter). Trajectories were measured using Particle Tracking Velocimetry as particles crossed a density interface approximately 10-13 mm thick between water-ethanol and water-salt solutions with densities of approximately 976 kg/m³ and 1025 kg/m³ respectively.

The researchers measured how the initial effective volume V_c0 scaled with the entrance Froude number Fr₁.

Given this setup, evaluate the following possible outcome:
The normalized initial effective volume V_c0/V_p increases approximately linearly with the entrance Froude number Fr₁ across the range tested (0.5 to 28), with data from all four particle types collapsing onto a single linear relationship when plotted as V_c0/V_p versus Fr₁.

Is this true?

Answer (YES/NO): NO